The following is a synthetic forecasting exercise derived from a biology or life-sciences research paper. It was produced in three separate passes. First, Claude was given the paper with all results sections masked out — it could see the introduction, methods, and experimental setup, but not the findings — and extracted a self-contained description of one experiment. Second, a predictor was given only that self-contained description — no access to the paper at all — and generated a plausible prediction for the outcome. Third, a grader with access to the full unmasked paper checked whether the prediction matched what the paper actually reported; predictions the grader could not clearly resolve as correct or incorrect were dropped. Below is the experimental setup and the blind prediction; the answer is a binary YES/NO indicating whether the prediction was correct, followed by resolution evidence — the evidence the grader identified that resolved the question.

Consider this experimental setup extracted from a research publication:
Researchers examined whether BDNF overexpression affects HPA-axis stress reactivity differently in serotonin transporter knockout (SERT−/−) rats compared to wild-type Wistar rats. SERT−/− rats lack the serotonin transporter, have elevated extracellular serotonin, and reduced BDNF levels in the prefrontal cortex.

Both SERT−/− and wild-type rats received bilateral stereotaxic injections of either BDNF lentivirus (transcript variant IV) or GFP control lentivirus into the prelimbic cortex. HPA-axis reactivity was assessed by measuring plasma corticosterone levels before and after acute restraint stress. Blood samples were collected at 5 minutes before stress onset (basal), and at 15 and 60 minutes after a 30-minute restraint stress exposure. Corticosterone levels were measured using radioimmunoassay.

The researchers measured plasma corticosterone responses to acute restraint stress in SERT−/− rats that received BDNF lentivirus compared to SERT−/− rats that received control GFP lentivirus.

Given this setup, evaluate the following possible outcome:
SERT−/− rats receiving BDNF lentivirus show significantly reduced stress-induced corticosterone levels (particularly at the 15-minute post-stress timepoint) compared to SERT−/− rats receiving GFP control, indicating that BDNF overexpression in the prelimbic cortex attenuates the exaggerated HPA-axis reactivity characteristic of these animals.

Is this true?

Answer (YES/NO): NO